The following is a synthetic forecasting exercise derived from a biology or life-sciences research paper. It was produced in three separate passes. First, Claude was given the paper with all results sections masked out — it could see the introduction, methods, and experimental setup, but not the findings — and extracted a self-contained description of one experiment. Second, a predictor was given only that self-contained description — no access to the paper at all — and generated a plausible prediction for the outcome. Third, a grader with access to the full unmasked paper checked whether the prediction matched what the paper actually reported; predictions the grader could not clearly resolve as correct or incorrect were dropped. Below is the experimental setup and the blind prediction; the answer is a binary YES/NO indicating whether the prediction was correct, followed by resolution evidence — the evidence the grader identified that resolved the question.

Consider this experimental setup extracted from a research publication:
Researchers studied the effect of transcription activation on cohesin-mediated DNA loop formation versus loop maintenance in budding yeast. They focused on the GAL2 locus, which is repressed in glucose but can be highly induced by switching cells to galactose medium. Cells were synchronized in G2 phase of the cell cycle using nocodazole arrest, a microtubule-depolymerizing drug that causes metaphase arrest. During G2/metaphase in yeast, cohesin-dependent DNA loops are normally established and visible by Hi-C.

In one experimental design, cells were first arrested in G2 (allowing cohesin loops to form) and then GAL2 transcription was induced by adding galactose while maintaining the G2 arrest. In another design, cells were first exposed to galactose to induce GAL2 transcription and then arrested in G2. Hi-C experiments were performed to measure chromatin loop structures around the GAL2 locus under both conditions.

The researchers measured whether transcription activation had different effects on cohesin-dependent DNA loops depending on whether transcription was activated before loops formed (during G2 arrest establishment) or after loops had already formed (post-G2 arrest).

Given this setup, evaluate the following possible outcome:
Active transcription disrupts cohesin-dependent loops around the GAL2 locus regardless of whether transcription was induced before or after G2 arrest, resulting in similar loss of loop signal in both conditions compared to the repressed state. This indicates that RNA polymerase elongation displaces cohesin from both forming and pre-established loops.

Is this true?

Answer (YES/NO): NO